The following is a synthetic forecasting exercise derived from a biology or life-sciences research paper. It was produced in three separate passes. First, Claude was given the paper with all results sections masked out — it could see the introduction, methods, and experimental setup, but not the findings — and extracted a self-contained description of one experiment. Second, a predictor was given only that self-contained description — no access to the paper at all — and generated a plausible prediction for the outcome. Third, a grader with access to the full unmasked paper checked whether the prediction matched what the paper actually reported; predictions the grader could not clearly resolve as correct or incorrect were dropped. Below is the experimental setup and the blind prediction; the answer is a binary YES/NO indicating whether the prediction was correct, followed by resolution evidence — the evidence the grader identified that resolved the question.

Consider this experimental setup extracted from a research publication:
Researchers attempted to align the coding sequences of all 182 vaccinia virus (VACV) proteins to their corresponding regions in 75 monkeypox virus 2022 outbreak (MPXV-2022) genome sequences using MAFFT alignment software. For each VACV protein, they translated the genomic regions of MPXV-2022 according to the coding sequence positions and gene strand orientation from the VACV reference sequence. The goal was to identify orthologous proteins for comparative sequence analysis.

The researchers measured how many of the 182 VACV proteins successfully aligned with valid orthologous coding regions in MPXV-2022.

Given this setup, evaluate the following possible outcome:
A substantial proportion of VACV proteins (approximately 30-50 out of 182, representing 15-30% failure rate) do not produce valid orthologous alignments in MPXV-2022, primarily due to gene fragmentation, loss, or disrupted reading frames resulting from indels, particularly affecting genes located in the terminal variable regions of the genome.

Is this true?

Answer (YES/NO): NO